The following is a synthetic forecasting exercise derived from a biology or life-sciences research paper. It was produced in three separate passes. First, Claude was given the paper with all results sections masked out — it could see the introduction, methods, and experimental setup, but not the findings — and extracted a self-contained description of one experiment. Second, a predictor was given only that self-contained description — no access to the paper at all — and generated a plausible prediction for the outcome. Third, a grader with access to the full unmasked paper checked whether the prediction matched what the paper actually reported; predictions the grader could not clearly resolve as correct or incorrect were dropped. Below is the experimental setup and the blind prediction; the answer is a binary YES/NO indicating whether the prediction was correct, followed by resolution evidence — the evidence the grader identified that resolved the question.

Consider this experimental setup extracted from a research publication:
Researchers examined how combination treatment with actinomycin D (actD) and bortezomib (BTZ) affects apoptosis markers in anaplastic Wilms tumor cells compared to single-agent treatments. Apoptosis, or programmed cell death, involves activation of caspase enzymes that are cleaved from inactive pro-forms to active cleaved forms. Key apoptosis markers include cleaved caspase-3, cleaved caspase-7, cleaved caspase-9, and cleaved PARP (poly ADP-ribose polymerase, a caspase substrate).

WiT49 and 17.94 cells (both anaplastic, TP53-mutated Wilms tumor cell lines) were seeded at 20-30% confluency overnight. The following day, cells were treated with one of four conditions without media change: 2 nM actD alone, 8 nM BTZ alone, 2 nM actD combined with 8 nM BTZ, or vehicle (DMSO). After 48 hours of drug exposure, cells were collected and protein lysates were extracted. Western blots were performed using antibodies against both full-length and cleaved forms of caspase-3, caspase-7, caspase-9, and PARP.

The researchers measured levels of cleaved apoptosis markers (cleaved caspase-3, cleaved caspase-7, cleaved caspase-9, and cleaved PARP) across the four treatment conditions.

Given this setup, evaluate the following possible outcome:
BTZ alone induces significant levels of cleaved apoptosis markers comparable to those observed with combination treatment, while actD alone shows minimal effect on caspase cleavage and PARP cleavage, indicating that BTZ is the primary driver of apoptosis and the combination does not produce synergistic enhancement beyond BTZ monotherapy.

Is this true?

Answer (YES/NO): NO